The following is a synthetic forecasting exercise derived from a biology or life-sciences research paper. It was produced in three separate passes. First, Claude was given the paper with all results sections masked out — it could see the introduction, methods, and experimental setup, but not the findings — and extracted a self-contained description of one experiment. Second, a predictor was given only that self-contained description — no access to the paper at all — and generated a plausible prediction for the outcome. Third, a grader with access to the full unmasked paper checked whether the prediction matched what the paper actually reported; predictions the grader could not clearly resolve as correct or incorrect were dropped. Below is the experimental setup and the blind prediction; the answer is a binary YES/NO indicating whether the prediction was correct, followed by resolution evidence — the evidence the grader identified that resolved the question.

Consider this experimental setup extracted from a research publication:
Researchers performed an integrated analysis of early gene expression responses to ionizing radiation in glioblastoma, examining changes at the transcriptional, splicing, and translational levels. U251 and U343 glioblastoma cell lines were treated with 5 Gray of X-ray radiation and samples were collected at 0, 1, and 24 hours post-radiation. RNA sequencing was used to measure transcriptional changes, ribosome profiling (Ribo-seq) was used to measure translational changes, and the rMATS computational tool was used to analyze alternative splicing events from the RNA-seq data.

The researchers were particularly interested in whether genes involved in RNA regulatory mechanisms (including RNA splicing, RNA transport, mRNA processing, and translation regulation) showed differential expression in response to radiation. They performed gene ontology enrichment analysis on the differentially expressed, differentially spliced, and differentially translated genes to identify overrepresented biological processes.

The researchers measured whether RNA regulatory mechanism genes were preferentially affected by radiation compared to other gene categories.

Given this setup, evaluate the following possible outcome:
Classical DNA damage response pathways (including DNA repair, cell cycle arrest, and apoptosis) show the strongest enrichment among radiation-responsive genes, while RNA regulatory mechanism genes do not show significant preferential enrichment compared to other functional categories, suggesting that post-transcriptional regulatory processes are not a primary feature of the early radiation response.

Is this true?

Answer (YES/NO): NO